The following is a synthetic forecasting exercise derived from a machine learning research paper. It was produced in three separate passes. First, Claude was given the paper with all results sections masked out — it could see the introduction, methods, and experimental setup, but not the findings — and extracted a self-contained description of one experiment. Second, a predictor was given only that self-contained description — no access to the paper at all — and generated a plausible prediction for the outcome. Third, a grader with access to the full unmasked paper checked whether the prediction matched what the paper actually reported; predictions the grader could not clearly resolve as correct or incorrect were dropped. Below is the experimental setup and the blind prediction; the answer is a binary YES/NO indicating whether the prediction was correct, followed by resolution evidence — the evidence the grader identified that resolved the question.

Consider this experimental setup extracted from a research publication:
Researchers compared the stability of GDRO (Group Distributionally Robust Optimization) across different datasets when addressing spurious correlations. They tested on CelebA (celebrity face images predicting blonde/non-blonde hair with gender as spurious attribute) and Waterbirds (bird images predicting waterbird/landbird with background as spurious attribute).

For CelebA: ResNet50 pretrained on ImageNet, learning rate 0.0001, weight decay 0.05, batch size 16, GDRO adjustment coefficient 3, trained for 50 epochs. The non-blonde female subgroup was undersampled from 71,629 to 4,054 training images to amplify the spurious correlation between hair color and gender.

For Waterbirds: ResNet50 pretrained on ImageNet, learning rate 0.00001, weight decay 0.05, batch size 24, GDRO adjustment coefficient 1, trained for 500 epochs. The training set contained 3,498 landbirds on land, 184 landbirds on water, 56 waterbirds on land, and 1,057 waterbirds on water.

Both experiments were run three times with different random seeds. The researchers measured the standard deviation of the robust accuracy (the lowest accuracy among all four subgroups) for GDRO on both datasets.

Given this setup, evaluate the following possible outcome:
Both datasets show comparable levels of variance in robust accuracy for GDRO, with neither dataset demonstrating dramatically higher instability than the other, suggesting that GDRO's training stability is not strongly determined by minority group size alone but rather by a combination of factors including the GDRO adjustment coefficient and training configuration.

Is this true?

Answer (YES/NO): NO